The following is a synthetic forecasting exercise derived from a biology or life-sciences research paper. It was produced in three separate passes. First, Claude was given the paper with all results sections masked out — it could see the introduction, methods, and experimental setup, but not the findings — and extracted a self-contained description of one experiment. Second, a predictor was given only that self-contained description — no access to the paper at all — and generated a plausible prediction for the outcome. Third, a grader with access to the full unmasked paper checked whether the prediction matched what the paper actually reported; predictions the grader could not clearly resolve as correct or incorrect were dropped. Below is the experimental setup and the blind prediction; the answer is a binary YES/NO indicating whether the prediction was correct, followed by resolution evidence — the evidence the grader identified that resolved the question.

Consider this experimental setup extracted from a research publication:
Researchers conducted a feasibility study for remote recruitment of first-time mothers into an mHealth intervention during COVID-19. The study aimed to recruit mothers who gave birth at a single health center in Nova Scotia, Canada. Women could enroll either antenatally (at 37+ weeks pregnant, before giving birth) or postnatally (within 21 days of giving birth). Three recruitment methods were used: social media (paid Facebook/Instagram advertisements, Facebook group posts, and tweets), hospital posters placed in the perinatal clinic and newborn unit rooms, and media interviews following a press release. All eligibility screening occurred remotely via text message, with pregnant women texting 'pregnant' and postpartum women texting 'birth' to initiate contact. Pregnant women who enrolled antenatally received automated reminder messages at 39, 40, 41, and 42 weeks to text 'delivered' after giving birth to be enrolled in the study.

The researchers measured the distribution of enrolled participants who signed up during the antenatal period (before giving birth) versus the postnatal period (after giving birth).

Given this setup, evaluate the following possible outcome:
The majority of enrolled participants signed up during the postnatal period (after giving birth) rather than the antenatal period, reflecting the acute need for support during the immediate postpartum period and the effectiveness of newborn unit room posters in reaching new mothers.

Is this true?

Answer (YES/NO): NO